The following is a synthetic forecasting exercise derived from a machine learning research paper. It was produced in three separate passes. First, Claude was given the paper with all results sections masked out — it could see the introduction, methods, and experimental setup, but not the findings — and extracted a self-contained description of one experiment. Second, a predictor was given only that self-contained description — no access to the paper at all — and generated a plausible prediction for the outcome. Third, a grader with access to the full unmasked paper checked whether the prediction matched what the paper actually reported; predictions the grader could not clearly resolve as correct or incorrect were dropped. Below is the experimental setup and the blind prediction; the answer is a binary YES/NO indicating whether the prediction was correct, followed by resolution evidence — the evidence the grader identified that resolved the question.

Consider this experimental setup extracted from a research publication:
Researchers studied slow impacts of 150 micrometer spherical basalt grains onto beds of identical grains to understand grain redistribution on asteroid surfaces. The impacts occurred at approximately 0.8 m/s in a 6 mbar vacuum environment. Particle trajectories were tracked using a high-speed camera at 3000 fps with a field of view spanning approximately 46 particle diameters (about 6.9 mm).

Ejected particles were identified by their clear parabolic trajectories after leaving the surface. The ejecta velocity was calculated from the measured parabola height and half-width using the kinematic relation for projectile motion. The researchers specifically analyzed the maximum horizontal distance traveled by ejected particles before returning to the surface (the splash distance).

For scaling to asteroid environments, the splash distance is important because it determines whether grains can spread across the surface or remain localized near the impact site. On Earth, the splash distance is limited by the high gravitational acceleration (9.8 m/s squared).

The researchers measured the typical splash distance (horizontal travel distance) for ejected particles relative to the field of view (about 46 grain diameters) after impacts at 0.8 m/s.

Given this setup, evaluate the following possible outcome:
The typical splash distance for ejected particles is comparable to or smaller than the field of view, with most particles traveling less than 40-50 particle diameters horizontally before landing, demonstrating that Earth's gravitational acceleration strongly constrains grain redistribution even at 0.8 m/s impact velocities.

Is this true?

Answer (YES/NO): YES